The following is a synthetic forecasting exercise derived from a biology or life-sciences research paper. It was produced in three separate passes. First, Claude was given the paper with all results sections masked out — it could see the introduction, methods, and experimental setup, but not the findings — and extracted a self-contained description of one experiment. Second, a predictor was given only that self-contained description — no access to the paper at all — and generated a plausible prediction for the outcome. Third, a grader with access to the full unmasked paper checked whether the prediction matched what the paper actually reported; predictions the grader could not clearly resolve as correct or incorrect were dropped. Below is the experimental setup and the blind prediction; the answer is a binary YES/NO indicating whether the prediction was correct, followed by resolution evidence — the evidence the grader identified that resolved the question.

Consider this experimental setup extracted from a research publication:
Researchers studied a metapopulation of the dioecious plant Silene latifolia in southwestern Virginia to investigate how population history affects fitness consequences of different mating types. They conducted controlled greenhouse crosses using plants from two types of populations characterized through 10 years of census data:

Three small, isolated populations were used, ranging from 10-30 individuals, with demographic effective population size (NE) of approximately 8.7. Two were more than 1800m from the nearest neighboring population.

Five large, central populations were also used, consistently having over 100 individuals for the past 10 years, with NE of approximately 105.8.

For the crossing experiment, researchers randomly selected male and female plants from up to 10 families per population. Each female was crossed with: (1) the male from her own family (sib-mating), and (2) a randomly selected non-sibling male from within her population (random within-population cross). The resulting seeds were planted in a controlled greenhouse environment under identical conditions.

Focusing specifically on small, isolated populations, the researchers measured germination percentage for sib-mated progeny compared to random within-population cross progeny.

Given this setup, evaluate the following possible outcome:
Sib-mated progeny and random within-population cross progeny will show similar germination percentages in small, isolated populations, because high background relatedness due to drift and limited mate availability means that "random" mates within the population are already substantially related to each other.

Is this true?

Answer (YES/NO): NO